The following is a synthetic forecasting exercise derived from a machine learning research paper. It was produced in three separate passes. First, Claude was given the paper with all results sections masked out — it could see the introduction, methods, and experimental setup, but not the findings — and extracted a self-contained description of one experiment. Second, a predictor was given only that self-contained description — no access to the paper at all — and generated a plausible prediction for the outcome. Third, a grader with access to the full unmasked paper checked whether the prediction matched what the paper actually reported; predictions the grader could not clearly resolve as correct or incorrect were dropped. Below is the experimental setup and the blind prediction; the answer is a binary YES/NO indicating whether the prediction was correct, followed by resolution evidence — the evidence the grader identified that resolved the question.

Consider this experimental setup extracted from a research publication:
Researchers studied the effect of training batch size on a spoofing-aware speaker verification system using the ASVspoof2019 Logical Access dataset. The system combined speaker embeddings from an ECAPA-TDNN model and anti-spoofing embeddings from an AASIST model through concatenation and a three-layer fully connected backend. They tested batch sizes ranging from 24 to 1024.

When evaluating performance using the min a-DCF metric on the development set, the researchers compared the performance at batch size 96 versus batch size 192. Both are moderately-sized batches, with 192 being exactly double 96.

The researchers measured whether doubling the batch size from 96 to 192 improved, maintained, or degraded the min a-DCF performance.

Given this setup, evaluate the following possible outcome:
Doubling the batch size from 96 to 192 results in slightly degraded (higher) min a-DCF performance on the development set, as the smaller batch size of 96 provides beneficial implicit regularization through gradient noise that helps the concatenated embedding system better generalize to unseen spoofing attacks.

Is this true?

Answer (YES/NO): YES